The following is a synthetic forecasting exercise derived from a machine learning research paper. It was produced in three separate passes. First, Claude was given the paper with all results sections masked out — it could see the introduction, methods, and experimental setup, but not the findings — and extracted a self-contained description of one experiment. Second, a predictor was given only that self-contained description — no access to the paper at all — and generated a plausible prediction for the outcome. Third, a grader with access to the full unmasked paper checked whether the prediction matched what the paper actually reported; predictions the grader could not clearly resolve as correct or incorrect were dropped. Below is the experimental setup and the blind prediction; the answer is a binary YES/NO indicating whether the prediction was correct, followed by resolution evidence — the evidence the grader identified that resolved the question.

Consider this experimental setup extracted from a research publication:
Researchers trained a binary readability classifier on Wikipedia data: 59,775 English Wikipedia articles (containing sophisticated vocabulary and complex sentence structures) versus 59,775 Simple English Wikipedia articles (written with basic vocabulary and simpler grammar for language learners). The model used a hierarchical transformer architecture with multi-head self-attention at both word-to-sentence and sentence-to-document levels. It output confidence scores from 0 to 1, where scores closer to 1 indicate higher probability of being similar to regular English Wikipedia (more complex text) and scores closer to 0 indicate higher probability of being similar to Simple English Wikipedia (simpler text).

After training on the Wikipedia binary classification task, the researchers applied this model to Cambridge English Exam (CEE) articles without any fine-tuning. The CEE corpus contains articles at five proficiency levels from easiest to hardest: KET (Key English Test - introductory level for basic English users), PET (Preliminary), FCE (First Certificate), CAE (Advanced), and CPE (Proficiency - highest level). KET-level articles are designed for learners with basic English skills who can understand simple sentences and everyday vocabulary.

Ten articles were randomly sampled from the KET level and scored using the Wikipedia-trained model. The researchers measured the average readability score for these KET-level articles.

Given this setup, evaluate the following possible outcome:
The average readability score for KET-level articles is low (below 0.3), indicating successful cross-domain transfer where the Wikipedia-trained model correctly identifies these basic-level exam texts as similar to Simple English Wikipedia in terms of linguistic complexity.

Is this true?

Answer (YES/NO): NO